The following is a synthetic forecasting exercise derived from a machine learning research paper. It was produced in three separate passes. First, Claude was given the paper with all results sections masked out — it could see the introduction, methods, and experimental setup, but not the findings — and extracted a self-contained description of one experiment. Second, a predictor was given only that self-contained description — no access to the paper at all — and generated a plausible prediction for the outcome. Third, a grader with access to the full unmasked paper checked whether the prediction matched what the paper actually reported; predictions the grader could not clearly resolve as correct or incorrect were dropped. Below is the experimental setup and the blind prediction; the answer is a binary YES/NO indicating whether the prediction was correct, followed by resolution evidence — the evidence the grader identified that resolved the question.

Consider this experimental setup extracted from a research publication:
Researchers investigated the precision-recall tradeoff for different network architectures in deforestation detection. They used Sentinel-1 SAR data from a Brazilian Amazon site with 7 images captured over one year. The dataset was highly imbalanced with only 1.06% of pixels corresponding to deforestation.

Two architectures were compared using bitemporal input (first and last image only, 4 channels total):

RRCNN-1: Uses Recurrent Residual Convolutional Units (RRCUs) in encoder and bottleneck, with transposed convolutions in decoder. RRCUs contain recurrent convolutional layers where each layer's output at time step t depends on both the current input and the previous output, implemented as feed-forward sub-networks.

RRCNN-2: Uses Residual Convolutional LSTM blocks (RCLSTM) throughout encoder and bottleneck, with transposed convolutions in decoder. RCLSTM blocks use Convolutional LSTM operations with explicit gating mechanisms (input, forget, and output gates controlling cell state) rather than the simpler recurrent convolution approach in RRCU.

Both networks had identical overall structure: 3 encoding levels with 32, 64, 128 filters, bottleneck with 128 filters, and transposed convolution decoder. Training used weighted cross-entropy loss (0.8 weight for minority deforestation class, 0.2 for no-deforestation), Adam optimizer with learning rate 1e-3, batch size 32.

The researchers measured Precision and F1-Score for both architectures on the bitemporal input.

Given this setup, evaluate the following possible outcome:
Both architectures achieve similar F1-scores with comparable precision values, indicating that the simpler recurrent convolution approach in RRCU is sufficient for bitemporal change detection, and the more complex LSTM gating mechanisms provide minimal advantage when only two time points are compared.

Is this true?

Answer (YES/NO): NO